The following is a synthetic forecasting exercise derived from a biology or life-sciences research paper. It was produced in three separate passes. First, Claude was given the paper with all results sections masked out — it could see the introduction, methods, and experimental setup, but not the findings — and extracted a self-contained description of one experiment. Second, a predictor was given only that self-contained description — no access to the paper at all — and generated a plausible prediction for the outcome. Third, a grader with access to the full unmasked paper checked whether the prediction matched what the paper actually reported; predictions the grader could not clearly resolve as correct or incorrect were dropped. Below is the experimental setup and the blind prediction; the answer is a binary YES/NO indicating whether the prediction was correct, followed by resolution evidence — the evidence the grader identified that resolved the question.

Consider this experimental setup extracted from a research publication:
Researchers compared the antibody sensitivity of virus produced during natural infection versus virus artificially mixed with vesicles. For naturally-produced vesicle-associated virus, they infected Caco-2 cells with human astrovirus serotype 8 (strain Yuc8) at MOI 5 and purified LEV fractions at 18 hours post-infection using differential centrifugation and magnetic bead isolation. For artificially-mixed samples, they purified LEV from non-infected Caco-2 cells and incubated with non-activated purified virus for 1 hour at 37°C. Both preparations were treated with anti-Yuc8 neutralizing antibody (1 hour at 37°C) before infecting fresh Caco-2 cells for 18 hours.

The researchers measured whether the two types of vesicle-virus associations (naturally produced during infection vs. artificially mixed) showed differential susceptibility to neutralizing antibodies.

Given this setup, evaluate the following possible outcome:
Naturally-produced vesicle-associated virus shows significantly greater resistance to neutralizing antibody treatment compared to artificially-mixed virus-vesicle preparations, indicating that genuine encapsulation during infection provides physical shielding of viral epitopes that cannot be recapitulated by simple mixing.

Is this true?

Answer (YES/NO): YES